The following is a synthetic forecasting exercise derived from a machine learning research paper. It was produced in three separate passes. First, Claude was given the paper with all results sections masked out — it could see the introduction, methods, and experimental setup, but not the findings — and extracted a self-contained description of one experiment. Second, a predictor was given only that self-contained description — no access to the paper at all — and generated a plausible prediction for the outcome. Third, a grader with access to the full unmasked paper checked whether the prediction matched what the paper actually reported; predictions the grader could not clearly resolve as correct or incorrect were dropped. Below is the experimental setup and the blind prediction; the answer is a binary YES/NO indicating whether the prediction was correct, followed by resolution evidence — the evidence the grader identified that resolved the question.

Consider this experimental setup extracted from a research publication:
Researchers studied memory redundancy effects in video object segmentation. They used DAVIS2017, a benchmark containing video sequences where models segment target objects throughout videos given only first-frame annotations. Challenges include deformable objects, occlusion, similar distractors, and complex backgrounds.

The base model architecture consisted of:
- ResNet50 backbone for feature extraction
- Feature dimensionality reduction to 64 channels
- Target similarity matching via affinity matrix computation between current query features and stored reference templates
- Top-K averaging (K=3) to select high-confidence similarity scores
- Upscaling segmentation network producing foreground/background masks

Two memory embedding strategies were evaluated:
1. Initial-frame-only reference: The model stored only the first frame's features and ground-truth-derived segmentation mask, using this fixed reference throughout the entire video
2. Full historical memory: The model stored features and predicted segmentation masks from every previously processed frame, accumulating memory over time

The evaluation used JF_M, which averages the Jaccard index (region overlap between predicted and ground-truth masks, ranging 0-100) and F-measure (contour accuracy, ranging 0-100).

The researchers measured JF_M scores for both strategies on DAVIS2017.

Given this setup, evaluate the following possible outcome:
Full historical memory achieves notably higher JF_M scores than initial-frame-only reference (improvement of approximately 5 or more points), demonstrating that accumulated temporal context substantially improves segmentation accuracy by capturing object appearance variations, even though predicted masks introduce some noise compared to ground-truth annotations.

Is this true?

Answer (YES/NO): NO